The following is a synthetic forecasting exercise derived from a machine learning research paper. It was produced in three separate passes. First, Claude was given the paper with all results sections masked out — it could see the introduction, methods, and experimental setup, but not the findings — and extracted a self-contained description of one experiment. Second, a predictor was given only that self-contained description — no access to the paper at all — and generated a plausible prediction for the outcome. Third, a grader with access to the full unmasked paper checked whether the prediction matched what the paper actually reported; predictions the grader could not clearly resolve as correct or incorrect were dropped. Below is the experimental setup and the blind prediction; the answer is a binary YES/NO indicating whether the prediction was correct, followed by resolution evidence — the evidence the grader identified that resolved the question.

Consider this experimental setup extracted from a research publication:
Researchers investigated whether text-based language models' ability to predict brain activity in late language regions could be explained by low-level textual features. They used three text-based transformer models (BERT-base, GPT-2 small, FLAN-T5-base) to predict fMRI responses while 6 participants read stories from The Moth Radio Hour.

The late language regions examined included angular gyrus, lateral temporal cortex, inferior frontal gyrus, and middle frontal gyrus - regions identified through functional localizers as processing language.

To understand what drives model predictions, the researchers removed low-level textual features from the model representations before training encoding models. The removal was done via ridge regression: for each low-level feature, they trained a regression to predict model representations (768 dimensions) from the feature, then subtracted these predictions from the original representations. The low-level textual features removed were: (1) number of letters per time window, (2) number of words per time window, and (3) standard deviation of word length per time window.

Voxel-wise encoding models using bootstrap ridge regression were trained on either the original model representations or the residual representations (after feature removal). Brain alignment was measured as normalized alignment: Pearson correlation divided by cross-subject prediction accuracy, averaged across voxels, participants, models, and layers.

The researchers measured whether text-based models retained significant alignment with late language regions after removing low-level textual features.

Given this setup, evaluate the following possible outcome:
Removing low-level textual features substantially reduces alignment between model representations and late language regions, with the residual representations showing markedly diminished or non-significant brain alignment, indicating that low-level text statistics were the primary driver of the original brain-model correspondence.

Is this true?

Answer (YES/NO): NO